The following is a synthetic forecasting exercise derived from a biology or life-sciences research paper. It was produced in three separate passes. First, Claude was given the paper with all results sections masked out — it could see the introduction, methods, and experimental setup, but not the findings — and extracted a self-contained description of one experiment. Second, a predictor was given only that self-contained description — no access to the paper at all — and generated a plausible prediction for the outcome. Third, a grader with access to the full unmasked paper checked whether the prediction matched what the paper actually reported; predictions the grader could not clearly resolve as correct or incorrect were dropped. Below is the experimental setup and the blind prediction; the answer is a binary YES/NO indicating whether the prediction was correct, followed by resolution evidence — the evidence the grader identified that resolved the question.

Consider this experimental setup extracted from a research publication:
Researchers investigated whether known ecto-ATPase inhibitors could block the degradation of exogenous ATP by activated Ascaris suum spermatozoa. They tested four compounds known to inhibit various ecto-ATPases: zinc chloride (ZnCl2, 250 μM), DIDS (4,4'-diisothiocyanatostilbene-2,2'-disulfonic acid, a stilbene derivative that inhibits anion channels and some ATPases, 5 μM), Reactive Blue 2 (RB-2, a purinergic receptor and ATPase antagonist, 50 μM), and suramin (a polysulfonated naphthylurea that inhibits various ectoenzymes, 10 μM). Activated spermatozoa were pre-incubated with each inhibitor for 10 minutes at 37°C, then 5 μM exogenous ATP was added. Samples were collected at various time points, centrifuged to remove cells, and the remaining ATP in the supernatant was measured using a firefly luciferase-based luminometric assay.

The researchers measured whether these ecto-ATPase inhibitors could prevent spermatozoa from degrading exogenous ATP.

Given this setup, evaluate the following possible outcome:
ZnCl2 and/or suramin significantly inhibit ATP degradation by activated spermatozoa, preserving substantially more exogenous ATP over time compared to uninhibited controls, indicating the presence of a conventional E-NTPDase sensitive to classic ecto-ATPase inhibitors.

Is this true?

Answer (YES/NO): YES